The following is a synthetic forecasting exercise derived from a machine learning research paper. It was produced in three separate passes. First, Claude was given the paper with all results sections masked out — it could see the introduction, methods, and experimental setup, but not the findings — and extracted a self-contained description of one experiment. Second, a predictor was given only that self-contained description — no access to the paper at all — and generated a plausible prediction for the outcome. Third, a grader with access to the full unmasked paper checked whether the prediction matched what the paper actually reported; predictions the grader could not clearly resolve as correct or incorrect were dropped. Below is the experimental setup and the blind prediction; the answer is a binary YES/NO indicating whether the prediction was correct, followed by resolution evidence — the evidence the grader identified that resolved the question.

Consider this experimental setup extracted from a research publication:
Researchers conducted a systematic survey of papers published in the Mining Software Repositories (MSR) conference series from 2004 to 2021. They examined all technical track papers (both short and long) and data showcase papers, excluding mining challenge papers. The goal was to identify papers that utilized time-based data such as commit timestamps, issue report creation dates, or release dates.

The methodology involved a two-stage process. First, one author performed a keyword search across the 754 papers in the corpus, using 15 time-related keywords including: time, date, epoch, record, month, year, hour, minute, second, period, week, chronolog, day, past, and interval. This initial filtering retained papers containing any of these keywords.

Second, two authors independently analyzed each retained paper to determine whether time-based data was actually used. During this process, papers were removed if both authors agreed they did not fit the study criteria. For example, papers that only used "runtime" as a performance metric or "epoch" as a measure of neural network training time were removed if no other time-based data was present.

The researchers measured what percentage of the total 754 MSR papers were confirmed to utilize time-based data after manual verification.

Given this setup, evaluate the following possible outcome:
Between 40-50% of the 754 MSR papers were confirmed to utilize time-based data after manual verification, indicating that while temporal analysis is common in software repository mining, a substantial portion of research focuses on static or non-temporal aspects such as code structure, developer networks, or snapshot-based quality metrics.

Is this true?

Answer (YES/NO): NO